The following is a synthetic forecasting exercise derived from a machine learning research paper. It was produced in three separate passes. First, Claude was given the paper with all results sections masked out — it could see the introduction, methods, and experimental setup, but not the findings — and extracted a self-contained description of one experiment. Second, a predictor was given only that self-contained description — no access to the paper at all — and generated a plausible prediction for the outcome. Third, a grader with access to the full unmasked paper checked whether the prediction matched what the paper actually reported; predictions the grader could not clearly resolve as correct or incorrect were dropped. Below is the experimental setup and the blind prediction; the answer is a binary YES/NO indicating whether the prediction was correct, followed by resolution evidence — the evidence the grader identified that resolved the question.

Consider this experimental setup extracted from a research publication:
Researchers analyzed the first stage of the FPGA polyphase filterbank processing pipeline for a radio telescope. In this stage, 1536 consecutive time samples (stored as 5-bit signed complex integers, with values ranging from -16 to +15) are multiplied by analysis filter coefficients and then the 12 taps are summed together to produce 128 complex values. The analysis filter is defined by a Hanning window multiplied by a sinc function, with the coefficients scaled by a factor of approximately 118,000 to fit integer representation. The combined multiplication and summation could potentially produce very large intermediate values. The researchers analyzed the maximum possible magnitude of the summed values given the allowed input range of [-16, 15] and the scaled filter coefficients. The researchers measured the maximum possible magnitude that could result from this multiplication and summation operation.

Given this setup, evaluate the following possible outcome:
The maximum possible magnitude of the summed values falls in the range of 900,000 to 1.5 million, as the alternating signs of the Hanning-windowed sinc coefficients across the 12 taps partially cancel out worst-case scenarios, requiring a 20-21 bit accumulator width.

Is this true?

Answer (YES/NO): NO